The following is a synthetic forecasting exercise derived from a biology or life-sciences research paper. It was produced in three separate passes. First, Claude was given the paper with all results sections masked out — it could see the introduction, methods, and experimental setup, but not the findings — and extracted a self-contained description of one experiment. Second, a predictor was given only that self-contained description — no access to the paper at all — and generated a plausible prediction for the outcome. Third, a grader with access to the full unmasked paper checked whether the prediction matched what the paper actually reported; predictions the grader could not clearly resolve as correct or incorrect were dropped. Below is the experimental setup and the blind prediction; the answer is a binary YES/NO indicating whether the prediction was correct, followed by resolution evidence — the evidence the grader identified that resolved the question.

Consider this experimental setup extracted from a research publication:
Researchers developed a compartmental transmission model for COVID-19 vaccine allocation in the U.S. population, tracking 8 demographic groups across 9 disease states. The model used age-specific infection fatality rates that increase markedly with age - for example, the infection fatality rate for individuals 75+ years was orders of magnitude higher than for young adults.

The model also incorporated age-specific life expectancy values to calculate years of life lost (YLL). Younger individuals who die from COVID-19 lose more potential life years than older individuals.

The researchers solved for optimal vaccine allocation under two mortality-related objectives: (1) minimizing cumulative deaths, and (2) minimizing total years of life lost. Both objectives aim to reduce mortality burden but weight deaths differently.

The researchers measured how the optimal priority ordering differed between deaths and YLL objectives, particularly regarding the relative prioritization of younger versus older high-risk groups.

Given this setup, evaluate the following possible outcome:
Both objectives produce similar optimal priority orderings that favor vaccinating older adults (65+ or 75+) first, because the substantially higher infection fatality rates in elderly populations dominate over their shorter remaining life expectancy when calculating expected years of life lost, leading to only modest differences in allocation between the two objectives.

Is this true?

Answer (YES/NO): NO